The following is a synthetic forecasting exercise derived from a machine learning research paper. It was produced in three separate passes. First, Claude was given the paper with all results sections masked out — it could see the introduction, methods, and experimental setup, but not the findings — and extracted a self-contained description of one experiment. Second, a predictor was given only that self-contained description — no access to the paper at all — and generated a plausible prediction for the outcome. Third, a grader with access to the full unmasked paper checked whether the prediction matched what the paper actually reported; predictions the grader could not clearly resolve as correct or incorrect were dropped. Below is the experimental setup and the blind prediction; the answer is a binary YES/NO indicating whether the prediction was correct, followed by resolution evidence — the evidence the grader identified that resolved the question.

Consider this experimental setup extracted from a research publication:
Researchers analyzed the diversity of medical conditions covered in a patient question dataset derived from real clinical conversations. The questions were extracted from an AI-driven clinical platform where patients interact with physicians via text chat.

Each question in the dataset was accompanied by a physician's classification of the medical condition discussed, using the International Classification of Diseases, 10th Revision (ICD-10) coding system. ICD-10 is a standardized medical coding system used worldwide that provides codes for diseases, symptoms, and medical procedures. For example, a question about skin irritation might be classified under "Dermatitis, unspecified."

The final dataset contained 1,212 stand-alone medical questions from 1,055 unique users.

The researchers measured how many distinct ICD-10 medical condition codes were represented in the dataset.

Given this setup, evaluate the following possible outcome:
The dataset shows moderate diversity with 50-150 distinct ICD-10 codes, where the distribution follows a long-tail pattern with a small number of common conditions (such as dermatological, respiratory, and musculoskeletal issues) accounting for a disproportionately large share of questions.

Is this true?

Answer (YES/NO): NO